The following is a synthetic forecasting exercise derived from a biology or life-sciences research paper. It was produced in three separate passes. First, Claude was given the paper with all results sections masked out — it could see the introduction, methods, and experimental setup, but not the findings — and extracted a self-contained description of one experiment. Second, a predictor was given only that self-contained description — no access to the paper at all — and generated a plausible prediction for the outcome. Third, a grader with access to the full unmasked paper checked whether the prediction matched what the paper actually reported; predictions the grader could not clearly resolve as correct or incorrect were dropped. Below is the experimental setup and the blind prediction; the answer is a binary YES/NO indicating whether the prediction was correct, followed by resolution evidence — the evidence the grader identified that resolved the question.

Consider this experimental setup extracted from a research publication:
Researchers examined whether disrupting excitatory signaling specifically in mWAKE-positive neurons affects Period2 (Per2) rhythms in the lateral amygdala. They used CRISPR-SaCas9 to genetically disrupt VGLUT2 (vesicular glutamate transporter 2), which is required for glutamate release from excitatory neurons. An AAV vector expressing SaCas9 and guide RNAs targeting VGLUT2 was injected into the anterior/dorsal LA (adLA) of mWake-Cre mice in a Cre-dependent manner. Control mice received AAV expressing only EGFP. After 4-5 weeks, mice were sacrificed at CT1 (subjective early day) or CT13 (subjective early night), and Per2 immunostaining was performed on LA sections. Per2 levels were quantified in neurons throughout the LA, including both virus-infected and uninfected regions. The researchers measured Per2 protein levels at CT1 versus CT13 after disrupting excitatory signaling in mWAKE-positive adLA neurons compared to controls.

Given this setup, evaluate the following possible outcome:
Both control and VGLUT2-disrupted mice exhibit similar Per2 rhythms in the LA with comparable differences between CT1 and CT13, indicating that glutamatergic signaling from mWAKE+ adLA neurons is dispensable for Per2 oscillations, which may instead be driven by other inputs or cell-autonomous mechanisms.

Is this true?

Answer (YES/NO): NO